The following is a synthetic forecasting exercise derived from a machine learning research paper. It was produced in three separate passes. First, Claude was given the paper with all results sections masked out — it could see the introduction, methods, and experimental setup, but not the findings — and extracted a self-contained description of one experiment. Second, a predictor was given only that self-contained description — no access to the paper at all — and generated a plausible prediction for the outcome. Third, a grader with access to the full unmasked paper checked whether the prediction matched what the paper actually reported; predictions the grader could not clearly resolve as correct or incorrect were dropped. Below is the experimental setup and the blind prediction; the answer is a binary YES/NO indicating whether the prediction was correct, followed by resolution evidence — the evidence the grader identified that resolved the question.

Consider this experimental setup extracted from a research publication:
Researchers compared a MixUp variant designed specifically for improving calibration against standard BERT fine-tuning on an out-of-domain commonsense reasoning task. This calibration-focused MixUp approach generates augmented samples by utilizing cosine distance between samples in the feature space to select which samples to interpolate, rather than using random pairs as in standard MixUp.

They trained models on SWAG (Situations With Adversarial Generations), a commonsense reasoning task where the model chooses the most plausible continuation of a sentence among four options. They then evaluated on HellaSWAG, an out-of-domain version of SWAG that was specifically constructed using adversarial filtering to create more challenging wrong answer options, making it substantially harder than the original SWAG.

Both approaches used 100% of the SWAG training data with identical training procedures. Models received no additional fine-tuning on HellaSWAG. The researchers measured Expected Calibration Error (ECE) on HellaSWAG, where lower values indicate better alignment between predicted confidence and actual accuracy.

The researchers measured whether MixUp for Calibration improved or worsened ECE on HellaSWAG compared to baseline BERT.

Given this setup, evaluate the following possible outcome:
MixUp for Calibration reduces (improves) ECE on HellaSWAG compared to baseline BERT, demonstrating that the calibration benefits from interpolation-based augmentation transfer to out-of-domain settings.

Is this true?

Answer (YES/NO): NO